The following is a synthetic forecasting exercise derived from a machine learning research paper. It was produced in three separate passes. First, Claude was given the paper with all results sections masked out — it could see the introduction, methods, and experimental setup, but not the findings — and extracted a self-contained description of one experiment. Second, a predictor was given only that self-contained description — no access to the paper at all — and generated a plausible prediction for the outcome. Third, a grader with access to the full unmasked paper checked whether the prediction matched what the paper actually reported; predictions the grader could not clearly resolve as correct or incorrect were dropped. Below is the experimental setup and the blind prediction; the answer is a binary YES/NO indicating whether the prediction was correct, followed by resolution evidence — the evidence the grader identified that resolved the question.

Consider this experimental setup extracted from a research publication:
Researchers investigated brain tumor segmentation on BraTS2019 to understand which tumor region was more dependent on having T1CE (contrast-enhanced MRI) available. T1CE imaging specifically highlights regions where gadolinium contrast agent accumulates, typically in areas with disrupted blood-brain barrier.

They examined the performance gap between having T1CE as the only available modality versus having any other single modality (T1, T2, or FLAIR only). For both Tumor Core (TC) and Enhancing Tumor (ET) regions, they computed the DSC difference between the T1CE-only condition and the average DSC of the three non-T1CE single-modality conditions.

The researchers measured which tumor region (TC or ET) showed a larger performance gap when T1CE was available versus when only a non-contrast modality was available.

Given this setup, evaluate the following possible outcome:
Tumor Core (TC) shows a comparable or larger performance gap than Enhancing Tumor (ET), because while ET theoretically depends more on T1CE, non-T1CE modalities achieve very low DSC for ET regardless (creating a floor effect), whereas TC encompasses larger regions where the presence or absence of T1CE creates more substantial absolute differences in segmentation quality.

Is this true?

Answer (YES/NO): NO